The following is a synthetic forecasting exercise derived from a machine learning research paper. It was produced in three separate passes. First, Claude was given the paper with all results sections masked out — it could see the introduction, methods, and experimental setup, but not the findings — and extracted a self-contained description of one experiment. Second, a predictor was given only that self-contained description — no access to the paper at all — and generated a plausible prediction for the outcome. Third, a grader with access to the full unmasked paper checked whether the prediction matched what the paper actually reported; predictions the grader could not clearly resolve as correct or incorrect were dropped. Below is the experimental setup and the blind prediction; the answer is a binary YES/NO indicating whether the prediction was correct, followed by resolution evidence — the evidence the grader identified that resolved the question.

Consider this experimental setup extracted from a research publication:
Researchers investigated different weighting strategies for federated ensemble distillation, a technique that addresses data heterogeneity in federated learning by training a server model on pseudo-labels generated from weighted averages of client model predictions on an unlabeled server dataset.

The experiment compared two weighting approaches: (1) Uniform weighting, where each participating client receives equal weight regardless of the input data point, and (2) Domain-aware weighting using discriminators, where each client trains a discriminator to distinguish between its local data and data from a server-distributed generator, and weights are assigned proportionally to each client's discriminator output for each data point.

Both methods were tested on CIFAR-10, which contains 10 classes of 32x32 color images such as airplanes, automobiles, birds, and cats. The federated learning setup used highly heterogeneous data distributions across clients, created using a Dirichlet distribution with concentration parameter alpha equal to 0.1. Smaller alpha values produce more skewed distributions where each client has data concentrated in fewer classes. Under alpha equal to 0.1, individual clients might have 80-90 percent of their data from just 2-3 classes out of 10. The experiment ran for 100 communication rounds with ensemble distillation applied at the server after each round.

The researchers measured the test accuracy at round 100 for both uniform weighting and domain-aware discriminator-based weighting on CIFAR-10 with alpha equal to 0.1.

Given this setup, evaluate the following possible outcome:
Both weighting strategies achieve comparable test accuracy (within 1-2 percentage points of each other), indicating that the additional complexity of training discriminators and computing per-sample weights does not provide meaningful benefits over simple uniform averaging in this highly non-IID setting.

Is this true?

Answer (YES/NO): YES